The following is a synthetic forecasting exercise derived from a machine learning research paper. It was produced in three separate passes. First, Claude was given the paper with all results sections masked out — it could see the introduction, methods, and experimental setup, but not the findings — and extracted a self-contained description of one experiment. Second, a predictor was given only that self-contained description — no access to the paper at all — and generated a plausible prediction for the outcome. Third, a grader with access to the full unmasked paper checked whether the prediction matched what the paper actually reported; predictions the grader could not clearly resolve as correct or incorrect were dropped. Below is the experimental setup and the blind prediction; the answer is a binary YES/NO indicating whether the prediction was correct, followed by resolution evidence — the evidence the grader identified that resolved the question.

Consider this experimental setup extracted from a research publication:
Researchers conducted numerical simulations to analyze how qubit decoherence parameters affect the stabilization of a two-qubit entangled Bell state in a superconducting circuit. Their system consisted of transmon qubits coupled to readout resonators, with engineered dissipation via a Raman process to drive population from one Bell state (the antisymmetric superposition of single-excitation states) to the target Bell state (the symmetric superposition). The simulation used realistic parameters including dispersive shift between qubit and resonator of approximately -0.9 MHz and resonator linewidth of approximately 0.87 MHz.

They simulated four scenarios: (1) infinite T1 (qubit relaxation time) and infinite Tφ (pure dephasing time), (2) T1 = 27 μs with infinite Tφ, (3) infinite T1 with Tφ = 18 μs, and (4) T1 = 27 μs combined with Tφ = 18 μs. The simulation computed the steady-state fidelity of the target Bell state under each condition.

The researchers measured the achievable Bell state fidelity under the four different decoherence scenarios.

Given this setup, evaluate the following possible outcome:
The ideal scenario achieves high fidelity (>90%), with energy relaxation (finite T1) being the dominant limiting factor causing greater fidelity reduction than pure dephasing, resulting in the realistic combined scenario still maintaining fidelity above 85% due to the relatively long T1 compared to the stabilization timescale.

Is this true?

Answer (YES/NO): NO